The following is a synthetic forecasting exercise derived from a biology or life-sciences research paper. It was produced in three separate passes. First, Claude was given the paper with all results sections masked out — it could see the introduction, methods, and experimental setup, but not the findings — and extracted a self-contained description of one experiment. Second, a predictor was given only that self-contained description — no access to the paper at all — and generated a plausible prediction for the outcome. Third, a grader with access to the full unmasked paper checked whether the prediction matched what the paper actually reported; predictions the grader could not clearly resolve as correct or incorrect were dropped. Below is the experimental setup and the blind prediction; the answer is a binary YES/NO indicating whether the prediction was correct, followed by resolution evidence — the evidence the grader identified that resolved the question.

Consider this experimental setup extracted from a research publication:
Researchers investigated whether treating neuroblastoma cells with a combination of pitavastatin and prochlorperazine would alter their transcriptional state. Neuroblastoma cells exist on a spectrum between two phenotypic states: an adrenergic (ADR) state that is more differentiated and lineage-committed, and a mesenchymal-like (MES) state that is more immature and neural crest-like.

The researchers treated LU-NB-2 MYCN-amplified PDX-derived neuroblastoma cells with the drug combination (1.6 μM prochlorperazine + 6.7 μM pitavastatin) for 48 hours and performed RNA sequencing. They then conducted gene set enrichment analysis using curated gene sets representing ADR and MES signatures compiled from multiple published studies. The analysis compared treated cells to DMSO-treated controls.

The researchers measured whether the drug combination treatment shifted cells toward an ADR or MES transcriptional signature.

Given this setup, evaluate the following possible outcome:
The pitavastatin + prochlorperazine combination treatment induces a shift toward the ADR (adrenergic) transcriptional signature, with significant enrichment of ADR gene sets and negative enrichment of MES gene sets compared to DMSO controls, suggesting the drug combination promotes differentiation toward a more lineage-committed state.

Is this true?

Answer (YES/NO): YES